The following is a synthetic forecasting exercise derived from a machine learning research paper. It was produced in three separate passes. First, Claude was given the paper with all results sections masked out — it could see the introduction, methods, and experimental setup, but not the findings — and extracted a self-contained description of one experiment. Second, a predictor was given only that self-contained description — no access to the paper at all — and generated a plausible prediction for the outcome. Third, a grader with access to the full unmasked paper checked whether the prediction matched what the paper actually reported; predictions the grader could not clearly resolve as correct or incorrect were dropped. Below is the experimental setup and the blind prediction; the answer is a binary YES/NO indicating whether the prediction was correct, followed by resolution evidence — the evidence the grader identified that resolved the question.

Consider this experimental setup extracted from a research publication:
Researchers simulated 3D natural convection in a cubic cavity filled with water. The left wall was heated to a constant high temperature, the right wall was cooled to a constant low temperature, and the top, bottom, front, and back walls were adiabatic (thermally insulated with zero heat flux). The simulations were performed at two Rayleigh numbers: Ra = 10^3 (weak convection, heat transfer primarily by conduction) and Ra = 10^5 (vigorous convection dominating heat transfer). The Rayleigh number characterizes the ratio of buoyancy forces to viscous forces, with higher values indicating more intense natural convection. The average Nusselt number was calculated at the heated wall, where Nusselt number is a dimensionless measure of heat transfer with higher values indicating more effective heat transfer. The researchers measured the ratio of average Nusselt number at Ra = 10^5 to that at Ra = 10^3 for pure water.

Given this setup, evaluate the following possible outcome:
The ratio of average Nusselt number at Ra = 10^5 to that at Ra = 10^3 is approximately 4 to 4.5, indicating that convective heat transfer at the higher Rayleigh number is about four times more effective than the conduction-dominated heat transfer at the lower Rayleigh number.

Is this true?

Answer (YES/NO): YES